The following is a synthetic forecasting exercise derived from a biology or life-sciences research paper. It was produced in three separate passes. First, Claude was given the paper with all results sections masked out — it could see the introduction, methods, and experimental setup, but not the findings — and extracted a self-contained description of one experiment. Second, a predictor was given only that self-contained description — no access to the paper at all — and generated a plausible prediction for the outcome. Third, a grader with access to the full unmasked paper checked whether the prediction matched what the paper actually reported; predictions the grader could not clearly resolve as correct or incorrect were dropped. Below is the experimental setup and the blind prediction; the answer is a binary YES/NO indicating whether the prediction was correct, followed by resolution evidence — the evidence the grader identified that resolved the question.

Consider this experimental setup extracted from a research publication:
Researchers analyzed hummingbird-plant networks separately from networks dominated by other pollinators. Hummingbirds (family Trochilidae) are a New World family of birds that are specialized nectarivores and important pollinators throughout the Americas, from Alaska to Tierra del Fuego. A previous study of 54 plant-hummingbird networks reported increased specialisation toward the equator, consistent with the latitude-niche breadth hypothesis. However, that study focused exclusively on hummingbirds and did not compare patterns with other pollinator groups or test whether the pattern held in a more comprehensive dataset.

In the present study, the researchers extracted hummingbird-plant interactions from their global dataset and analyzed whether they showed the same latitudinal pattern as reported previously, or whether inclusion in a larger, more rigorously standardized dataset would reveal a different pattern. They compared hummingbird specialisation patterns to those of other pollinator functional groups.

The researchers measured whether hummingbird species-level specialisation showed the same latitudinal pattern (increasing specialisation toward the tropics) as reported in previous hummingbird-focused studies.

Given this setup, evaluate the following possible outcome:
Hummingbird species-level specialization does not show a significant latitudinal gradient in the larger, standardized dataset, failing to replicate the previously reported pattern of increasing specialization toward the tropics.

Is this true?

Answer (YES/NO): NO